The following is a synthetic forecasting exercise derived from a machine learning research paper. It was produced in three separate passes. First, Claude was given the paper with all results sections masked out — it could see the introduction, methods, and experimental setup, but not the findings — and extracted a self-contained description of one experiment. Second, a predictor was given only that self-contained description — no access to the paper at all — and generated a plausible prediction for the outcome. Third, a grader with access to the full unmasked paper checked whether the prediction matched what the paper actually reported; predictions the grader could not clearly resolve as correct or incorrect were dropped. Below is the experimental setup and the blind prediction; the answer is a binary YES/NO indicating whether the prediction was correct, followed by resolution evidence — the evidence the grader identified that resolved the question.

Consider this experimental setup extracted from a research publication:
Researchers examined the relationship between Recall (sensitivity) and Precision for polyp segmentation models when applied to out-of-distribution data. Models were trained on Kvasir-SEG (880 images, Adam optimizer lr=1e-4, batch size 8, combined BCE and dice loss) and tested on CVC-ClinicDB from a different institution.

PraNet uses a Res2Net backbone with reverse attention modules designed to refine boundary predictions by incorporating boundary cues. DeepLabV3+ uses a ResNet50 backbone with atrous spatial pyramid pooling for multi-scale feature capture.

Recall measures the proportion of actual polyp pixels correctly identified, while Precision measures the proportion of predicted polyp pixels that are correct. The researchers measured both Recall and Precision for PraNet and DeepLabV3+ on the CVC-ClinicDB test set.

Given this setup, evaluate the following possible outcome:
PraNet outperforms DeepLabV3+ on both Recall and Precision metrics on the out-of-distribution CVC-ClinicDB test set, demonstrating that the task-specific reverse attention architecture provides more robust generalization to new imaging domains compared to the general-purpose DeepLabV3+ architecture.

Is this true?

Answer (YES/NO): NO